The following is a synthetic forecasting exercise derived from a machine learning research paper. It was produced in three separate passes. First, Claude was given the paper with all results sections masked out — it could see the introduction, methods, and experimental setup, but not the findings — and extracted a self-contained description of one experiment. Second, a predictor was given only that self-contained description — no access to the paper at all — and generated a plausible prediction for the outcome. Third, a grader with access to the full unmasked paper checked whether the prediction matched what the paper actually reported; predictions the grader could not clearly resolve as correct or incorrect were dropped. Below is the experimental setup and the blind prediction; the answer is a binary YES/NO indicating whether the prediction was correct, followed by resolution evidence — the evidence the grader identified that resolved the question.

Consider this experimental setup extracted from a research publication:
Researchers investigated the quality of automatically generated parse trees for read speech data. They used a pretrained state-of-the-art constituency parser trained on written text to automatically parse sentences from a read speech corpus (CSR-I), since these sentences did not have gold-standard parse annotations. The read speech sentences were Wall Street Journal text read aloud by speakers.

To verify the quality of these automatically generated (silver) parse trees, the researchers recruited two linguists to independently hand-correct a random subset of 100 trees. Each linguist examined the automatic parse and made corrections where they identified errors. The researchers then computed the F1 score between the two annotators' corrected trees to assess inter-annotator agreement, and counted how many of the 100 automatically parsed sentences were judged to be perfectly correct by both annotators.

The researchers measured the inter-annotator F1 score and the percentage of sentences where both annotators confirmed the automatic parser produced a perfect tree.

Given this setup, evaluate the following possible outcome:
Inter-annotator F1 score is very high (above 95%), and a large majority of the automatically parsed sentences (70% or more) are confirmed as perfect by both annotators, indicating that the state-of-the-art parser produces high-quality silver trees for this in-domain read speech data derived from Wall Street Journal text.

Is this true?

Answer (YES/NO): YES